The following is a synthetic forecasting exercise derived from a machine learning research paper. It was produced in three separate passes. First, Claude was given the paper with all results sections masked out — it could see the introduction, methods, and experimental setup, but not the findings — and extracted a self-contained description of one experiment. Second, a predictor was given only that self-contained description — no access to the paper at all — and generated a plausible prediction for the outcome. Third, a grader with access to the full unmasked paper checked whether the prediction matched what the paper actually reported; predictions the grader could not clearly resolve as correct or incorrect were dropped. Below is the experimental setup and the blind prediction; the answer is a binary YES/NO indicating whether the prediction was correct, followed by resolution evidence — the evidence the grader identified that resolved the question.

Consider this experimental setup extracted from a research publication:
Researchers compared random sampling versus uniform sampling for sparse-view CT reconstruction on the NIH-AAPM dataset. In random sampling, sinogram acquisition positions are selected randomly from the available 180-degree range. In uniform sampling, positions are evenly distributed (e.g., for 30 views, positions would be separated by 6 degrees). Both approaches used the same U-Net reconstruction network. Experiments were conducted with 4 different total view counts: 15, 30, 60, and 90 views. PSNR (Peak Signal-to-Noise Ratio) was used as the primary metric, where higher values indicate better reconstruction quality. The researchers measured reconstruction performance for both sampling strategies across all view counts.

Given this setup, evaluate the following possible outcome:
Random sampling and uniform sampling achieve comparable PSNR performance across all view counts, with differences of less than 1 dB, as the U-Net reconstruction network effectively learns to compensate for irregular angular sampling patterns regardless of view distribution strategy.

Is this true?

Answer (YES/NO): NO